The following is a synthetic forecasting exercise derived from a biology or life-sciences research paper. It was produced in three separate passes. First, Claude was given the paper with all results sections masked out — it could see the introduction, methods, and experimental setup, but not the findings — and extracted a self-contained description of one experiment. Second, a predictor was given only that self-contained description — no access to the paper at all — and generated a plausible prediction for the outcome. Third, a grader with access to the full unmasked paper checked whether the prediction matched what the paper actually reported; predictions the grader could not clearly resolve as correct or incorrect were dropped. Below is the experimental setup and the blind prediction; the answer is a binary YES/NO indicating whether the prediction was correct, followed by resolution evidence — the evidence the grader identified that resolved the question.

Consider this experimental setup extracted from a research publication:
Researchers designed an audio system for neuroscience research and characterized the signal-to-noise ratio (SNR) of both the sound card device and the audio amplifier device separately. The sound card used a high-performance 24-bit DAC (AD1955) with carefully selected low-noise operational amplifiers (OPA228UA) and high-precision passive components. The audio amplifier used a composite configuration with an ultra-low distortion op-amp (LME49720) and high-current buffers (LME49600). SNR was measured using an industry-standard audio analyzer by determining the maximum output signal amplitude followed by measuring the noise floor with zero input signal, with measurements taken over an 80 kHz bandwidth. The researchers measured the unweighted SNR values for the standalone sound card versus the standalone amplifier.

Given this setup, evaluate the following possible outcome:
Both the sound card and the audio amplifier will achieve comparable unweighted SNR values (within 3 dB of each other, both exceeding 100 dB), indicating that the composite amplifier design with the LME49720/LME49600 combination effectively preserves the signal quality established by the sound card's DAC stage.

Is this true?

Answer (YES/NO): NO